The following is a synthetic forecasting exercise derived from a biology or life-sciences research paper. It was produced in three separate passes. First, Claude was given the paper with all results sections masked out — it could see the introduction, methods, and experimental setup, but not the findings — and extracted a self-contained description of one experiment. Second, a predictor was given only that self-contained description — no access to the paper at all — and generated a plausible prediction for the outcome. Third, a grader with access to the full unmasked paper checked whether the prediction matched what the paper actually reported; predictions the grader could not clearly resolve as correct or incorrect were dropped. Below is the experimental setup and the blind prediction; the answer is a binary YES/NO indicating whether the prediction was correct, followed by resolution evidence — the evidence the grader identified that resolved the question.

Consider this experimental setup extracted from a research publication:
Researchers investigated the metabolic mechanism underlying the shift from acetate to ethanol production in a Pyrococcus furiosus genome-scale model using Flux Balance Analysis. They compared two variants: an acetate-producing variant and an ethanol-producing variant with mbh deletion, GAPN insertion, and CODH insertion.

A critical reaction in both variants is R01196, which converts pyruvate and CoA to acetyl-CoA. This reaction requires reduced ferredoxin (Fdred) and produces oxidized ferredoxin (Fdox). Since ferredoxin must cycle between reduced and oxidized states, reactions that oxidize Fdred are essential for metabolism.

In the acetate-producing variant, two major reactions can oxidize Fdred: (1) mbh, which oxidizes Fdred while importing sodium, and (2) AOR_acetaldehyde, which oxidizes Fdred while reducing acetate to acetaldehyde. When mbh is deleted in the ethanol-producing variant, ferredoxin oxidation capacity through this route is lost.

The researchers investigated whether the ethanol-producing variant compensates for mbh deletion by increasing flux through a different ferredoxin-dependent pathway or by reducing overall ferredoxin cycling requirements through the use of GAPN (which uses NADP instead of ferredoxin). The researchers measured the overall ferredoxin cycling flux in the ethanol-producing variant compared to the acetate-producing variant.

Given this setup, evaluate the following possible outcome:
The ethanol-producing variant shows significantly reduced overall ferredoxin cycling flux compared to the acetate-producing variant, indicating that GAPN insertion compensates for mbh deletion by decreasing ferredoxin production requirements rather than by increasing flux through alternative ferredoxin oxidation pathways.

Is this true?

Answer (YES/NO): NO